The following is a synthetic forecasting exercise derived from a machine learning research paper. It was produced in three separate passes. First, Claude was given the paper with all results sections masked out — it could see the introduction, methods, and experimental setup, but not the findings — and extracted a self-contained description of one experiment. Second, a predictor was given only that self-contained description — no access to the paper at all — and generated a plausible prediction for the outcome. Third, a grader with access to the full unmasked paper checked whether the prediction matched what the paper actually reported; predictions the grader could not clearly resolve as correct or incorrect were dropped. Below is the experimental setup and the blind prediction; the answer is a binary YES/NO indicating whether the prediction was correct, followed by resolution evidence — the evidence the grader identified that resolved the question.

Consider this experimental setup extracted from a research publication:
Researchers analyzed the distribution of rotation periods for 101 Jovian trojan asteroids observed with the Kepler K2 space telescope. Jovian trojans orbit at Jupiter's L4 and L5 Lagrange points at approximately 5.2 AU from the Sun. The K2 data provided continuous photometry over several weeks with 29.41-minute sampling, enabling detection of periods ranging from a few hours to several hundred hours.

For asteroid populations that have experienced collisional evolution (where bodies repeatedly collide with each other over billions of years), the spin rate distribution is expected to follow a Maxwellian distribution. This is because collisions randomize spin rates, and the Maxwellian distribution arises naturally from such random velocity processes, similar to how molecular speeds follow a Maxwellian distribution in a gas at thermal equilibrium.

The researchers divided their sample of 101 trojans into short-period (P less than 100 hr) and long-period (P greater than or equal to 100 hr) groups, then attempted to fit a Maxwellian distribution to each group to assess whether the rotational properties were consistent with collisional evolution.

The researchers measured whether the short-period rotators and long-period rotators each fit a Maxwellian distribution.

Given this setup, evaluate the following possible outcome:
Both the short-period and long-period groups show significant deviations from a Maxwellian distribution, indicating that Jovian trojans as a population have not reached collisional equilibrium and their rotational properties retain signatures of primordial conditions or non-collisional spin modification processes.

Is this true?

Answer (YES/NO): NO